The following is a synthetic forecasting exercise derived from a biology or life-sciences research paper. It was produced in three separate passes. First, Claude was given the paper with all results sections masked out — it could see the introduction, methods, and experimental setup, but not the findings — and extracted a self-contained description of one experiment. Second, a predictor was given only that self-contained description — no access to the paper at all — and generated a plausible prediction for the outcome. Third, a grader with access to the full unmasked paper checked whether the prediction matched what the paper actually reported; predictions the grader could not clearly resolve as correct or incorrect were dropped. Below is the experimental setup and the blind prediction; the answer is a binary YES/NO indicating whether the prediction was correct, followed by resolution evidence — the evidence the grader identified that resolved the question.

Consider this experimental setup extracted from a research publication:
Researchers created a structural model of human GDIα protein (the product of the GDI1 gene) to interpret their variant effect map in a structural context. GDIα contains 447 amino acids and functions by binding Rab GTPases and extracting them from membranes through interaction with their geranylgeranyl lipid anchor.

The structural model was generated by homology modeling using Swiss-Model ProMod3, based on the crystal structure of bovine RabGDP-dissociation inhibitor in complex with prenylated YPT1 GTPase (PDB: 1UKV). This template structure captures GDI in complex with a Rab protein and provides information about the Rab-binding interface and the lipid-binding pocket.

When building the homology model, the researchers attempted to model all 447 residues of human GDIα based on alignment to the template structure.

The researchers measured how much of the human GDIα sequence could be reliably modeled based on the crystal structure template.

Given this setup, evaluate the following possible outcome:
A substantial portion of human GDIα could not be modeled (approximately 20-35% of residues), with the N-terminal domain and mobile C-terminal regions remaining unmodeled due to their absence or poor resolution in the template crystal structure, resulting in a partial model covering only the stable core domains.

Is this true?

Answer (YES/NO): NO